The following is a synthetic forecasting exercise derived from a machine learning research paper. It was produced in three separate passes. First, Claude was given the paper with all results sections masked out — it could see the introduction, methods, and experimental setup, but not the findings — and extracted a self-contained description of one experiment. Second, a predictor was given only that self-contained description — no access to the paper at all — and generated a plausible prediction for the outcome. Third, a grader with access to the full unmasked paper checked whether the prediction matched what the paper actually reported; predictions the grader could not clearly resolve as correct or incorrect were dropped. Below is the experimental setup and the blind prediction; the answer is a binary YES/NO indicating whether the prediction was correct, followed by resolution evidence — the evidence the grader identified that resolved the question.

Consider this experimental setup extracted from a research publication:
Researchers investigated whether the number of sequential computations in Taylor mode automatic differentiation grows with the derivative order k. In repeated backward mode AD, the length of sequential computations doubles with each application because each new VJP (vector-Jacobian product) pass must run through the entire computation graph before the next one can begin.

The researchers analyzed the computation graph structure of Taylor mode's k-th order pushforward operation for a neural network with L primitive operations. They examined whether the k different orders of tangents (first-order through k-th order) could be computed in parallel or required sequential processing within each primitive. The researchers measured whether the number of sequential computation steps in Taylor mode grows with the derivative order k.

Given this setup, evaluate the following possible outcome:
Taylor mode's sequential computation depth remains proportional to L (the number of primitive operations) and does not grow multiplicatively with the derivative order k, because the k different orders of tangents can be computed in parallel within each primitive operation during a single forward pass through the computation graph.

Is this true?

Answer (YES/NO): YES